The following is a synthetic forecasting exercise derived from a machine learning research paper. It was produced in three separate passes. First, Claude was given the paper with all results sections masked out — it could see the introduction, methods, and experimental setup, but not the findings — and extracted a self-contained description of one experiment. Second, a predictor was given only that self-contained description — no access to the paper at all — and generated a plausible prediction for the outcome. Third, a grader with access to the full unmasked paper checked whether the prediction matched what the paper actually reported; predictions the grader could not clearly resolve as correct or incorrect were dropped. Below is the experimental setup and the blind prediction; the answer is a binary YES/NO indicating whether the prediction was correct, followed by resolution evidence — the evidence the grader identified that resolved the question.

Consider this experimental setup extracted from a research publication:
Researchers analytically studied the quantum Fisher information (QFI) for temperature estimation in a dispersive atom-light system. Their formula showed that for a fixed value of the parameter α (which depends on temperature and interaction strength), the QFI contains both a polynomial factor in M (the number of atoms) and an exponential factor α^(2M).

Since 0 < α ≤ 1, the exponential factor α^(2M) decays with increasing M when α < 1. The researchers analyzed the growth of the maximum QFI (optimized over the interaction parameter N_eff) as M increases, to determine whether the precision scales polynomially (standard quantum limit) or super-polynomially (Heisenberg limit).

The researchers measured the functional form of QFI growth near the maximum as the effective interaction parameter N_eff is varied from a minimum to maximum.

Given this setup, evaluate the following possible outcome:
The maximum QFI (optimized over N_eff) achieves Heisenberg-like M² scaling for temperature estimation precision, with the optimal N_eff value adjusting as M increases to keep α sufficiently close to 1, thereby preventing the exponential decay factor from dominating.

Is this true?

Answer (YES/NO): NO